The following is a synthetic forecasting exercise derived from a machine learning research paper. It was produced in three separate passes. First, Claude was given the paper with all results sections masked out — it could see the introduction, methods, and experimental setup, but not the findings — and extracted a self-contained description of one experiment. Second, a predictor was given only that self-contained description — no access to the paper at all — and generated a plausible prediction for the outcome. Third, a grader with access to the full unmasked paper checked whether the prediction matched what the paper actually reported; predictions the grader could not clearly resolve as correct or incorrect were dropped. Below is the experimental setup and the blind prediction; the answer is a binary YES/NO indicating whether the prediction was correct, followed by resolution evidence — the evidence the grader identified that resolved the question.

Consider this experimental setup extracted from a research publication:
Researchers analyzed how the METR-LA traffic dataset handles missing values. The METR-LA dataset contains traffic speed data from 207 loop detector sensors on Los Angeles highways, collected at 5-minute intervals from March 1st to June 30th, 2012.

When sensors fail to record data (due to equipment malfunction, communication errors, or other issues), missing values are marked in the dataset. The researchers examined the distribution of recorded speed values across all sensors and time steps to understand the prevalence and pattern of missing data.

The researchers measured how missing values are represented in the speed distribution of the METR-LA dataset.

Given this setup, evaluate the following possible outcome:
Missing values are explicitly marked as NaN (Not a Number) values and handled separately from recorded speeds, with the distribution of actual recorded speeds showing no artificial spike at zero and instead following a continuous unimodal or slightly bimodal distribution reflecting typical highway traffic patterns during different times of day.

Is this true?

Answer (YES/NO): NO